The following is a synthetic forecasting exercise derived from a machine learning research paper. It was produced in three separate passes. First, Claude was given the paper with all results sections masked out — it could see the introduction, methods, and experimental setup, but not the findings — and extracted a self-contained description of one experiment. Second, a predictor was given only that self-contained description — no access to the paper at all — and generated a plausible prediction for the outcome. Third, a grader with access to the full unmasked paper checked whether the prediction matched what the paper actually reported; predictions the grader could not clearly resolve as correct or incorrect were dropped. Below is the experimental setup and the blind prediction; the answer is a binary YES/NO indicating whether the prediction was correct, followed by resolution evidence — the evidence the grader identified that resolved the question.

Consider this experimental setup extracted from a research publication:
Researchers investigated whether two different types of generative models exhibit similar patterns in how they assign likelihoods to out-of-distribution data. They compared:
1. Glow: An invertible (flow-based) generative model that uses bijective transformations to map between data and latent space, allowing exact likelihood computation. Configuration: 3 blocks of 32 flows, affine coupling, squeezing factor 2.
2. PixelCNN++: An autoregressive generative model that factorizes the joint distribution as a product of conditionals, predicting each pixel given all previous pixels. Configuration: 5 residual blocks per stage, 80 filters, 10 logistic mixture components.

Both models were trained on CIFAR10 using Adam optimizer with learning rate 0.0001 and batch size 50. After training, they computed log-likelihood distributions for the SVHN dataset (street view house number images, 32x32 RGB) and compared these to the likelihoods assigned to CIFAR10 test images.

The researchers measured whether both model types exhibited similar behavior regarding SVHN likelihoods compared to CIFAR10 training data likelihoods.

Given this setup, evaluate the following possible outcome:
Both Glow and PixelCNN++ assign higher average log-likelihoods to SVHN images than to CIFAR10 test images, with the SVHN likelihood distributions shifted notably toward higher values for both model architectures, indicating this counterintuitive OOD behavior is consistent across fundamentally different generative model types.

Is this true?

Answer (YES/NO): YES